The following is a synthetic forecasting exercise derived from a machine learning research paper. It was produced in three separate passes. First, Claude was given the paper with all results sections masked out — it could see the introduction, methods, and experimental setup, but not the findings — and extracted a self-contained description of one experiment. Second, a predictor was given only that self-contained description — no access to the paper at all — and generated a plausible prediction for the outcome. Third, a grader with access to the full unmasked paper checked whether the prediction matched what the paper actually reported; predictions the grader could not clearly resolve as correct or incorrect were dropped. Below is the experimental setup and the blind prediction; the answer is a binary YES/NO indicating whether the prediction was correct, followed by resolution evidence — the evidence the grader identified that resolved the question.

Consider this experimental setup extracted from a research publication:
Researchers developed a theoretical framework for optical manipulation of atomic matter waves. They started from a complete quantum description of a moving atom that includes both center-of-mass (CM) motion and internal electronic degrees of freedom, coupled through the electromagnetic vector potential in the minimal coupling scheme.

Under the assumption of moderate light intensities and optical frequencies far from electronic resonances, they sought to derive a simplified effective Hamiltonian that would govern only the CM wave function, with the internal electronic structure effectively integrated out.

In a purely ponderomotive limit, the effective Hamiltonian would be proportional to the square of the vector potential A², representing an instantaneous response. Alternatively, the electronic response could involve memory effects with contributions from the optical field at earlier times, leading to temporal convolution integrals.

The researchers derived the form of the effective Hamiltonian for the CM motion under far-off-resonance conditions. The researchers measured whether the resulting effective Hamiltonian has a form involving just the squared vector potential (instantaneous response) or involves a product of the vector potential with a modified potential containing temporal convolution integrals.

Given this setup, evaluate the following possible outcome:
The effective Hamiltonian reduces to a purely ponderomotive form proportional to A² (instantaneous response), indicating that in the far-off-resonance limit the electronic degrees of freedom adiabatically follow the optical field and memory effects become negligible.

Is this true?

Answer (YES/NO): NO